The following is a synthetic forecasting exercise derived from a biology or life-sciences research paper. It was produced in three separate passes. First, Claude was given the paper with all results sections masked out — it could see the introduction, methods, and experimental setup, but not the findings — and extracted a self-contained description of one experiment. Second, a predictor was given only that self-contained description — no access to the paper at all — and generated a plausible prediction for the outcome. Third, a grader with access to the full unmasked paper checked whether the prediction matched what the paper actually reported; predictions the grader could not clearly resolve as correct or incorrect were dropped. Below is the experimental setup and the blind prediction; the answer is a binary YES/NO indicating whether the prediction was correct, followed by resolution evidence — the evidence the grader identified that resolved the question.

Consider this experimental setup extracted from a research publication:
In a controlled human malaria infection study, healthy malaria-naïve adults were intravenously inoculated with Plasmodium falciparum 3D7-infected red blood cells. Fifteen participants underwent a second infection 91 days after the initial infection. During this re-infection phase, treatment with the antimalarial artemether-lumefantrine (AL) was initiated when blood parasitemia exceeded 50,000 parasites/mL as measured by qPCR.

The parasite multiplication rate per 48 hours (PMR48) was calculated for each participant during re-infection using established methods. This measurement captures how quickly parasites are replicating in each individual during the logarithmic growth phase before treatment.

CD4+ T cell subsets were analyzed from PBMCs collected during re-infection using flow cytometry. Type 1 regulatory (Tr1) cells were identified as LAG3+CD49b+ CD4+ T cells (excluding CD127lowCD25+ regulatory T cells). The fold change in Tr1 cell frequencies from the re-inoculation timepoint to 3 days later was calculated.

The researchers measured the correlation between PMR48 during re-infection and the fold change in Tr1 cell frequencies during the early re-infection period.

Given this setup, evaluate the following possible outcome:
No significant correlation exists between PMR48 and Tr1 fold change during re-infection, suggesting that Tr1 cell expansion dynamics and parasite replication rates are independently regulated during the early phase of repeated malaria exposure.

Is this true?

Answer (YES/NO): YES